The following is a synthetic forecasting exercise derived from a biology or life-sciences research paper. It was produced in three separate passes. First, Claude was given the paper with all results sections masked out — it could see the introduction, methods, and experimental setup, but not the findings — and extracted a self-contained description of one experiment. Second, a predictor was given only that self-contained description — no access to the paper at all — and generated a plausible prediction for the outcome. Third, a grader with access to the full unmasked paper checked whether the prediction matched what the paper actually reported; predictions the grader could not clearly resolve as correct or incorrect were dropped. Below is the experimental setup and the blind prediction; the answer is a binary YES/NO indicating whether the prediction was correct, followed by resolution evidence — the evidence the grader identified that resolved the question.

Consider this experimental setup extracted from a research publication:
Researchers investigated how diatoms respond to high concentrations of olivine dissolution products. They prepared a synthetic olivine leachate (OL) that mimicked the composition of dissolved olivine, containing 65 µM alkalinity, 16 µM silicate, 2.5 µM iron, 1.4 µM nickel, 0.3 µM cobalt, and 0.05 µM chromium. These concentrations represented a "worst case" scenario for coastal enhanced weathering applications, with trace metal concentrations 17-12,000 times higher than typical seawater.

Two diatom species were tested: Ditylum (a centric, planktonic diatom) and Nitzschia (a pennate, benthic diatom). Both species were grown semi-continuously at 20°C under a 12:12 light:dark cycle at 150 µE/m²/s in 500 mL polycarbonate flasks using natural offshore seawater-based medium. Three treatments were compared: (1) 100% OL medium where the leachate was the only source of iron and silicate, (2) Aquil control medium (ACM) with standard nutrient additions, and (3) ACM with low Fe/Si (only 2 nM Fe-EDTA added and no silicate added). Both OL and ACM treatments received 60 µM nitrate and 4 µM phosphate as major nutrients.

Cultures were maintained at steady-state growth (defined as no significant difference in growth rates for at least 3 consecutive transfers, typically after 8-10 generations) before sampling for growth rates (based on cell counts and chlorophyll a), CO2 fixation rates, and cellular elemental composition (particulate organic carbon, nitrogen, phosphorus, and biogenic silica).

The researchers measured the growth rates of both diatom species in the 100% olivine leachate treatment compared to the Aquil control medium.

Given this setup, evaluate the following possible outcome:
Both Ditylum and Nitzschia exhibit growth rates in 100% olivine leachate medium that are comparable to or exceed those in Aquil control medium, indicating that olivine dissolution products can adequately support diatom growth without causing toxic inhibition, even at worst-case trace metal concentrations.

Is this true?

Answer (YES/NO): YES